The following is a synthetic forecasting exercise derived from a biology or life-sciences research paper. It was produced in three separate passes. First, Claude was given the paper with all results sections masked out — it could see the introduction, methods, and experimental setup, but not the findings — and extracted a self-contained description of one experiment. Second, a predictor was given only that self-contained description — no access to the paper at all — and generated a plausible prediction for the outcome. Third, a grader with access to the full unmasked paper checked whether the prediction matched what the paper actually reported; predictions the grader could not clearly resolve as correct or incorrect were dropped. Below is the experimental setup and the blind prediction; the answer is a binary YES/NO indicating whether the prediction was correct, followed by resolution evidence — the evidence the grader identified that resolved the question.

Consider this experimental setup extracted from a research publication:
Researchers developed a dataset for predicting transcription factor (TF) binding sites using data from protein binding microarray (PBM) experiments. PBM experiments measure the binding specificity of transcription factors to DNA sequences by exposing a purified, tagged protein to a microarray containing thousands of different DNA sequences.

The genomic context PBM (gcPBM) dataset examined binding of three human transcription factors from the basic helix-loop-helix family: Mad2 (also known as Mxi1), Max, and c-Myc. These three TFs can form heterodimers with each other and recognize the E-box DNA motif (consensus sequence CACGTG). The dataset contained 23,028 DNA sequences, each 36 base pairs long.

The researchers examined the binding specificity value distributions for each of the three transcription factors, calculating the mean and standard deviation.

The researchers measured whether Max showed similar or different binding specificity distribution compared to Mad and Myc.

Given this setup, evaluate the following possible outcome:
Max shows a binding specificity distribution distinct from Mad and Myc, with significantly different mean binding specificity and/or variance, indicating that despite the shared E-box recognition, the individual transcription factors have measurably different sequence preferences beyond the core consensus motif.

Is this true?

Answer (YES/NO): YES